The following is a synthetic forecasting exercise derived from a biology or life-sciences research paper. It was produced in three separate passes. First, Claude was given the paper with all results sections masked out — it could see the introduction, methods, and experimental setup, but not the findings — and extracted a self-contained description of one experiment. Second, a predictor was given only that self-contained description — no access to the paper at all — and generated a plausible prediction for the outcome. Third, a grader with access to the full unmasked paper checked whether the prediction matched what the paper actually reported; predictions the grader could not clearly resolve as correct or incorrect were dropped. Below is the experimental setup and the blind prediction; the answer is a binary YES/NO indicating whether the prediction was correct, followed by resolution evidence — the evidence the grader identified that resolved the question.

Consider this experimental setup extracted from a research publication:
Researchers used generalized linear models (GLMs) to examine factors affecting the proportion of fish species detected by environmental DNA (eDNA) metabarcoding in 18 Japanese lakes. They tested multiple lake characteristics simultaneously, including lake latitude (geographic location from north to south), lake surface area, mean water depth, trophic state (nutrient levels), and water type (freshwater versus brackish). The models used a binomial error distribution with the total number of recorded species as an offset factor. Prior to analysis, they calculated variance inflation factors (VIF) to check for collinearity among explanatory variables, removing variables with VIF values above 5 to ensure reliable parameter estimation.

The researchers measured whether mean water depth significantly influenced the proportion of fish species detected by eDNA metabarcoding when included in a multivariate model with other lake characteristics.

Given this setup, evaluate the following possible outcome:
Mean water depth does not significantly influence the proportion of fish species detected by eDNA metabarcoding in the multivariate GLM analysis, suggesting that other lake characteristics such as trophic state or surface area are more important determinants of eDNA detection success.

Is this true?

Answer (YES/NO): YES